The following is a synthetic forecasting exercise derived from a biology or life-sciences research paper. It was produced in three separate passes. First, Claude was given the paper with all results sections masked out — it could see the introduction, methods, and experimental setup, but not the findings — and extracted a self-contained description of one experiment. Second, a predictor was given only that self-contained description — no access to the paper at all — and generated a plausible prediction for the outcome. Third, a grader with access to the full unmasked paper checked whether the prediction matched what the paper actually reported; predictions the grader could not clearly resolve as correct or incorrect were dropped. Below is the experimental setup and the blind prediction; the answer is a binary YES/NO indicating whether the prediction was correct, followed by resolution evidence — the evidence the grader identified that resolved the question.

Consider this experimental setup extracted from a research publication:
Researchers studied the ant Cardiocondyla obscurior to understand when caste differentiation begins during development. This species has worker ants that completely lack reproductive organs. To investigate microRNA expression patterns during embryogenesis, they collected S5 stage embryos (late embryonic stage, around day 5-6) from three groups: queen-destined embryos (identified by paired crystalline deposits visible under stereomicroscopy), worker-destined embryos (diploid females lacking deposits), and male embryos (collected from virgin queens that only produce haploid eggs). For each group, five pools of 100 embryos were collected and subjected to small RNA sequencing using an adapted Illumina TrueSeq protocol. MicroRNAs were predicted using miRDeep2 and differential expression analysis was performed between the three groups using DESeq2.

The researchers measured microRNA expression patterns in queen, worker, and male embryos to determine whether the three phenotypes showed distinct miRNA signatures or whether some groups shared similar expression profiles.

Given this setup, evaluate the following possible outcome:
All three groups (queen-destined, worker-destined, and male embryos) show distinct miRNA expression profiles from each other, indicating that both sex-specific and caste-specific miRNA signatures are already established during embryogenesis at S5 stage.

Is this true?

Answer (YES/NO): YES